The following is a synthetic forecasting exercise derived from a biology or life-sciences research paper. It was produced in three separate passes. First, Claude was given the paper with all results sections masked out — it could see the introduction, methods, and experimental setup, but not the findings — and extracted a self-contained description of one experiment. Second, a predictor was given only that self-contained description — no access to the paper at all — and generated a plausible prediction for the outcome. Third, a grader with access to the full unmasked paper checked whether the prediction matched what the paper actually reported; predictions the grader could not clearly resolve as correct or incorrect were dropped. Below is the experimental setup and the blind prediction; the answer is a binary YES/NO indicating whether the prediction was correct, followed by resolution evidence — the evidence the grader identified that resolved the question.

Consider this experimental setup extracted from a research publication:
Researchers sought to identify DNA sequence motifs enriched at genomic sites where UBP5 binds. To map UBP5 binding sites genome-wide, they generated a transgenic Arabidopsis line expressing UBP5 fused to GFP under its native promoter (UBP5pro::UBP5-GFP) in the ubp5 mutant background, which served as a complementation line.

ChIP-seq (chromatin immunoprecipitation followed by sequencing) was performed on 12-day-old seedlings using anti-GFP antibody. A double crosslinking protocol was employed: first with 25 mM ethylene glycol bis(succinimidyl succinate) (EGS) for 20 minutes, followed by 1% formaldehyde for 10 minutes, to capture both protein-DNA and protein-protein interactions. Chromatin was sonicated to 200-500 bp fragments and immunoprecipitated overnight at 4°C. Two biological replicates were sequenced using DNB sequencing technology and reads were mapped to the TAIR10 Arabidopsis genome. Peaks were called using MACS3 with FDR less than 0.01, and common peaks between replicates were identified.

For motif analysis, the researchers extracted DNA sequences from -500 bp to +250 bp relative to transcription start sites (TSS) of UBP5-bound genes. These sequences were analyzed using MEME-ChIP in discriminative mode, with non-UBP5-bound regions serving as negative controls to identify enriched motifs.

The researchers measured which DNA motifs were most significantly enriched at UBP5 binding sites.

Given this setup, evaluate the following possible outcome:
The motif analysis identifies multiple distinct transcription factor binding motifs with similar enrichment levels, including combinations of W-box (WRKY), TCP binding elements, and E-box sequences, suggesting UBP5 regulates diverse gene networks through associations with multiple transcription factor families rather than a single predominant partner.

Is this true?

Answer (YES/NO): NO